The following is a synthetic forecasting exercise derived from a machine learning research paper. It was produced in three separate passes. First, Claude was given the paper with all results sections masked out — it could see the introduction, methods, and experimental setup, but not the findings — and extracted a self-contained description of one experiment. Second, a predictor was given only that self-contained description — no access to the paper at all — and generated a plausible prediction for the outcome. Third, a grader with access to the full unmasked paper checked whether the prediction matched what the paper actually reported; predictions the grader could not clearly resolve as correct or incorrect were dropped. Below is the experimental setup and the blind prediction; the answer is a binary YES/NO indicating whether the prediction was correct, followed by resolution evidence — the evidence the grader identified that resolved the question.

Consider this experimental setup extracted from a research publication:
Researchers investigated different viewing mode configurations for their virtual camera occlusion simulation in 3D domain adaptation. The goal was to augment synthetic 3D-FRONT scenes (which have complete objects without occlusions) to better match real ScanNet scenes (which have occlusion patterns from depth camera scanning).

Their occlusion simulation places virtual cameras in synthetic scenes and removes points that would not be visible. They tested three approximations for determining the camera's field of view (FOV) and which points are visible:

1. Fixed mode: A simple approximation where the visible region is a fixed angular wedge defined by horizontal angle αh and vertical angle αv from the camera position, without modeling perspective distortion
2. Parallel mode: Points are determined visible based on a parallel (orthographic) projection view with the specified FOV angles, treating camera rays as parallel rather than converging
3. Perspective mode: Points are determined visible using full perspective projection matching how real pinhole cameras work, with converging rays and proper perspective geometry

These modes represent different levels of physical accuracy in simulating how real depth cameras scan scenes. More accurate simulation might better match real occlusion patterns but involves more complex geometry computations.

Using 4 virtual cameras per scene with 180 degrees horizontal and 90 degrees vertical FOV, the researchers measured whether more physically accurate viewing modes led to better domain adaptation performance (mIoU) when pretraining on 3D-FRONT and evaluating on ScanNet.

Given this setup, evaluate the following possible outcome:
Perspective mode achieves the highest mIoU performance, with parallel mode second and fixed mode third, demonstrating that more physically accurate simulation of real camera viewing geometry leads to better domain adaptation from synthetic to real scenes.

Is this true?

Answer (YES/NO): NO